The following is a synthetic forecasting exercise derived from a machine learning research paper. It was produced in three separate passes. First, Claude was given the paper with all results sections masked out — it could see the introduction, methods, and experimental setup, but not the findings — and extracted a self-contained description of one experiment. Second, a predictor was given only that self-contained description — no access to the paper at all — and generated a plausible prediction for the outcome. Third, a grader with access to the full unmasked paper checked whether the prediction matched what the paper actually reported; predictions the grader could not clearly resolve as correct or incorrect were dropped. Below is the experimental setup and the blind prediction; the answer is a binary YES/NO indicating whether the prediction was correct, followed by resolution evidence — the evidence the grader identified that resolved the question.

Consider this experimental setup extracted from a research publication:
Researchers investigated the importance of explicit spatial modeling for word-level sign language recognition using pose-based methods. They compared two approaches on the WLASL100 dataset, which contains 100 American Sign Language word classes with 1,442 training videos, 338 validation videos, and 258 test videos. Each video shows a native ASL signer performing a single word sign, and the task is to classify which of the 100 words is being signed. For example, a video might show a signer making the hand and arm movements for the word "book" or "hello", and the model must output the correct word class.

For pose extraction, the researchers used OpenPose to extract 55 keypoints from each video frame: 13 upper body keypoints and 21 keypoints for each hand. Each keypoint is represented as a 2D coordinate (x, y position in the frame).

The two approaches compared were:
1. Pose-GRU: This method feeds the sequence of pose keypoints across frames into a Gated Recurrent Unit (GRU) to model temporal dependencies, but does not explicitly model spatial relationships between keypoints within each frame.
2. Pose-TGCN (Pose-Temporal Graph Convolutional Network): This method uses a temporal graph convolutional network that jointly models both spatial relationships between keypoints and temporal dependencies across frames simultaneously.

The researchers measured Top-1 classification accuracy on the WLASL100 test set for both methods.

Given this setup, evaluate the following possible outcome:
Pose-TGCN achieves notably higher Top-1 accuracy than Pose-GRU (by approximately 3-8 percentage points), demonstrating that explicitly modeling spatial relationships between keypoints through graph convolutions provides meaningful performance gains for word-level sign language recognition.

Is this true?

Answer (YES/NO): NO